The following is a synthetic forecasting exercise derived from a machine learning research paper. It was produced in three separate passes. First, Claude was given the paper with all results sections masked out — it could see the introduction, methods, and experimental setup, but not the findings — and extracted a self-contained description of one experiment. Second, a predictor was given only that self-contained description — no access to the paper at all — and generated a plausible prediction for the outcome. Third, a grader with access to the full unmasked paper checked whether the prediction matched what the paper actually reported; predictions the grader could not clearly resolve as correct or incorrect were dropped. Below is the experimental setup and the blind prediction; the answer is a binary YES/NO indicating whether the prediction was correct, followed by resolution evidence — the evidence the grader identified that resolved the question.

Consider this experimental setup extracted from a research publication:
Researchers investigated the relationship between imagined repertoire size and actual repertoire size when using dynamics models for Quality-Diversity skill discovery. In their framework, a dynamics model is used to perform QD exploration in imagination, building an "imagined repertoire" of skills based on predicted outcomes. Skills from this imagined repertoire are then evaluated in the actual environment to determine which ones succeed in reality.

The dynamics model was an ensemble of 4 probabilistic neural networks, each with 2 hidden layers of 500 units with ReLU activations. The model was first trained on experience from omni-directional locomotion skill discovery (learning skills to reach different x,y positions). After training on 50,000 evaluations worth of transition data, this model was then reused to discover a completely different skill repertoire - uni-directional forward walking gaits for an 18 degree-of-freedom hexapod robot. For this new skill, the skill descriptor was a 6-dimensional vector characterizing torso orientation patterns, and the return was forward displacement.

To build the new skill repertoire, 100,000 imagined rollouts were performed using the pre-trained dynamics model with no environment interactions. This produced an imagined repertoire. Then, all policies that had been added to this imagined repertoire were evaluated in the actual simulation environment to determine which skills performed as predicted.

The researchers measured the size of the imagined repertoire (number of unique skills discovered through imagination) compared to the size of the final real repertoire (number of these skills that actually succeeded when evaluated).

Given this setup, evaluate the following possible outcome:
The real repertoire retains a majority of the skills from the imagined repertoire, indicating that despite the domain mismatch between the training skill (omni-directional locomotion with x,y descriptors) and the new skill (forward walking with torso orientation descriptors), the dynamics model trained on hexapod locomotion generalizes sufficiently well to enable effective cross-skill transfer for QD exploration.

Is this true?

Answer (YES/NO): NO